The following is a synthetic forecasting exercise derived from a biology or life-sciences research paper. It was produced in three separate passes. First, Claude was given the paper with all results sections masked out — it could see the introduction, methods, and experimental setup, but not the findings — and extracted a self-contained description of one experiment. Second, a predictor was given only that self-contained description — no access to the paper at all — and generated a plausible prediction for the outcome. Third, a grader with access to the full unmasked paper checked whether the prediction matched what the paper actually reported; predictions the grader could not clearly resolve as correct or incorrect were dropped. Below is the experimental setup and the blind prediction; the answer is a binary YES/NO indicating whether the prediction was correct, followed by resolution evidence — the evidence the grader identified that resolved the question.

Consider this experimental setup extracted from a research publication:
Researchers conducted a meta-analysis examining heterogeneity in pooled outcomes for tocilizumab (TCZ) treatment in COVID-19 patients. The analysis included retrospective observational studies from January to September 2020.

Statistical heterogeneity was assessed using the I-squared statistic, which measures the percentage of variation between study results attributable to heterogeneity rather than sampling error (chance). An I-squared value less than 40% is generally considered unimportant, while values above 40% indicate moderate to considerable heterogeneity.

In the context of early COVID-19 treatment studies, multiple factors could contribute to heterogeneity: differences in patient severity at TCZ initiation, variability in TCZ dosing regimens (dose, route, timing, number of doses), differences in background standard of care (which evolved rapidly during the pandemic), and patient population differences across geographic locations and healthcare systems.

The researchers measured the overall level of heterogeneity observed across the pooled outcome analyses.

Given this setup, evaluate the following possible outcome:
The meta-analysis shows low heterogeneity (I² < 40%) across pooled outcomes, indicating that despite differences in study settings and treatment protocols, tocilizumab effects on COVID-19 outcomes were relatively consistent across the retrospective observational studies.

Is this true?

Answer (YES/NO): NO